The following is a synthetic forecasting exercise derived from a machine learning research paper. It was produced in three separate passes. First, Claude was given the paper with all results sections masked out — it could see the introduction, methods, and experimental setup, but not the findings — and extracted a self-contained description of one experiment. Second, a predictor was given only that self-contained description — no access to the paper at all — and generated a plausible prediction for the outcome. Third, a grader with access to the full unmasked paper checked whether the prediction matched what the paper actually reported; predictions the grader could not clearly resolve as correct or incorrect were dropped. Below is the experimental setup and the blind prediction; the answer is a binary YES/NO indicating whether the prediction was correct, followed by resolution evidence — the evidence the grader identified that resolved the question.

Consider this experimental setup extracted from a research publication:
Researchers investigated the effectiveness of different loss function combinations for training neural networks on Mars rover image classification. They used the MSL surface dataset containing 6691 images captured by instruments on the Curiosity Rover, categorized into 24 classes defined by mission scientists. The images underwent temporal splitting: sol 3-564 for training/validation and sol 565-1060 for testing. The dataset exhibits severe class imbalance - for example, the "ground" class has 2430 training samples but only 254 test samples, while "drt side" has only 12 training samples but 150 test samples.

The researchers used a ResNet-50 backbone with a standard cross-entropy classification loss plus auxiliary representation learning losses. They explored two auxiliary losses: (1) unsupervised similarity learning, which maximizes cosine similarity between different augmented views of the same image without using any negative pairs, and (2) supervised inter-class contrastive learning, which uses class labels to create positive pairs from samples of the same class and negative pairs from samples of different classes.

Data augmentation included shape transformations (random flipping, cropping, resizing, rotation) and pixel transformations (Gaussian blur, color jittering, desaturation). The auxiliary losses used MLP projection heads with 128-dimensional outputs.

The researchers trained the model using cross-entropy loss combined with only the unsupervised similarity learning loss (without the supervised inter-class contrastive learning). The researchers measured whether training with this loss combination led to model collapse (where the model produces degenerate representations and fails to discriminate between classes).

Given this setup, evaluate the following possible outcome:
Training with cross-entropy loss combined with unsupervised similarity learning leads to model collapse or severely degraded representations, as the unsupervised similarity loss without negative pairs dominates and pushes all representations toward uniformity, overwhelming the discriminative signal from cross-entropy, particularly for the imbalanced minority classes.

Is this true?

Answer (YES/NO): YES